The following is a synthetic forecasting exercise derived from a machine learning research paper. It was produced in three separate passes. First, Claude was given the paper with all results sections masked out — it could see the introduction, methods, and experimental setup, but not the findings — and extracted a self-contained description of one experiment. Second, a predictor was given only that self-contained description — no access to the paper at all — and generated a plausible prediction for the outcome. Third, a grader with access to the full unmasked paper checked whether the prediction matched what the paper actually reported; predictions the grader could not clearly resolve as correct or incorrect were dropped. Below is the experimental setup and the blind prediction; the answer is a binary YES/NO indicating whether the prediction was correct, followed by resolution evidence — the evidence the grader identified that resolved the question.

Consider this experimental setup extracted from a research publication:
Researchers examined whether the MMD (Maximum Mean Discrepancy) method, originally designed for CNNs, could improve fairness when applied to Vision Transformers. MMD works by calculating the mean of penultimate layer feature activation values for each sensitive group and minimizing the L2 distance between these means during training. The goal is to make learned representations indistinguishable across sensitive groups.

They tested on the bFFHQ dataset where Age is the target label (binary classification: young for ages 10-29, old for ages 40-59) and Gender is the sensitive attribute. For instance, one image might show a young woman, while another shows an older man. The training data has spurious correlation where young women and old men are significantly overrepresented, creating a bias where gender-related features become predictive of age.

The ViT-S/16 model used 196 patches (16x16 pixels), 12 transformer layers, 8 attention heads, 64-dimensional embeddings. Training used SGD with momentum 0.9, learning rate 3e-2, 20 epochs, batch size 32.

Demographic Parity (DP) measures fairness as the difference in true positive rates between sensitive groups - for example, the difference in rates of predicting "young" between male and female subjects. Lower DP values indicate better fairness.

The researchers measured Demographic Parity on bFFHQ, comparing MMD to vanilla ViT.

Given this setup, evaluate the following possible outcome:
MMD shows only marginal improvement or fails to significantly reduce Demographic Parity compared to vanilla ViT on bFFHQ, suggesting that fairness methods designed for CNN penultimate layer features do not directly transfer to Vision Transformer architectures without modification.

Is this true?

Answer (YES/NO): NO